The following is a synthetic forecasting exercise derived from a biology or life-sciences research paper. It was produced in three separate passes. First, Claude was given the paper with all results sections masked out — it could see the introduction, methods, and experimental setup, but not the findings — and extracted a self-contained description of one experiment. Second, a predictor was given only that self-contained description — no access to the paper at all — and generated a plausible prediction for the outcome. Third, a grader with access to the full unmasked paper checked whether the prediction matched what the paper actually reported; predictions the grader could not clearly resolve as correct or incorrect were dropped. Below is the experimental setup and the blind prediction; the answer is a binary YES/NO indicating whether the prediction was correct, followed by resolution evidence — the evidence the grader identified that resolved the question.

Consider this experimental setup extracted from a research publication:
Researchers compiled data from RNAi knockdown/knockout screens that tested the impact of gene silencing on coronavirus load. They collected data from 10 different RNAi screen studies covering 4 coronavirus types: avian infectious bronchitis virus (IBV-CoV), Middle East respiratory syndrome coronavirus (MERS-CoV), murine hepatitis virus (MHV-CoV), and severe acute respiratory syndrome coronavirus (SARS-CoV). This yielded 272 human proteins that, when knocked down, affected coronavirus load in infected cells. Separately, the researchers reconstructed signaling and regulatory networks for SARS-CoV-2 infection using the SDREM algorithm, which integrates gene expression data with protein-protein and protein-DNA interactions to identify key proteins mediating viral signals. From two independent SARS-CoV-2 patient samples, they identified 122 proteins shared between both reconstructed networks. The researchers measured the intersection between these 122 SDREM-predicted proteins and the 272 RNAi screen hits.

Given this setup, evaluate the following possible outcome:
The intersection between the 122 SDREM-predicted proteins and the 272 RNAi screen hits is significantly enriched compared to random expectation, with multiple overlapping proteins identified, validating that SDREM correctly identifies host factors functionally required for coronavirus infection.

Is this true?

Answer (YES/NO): YES